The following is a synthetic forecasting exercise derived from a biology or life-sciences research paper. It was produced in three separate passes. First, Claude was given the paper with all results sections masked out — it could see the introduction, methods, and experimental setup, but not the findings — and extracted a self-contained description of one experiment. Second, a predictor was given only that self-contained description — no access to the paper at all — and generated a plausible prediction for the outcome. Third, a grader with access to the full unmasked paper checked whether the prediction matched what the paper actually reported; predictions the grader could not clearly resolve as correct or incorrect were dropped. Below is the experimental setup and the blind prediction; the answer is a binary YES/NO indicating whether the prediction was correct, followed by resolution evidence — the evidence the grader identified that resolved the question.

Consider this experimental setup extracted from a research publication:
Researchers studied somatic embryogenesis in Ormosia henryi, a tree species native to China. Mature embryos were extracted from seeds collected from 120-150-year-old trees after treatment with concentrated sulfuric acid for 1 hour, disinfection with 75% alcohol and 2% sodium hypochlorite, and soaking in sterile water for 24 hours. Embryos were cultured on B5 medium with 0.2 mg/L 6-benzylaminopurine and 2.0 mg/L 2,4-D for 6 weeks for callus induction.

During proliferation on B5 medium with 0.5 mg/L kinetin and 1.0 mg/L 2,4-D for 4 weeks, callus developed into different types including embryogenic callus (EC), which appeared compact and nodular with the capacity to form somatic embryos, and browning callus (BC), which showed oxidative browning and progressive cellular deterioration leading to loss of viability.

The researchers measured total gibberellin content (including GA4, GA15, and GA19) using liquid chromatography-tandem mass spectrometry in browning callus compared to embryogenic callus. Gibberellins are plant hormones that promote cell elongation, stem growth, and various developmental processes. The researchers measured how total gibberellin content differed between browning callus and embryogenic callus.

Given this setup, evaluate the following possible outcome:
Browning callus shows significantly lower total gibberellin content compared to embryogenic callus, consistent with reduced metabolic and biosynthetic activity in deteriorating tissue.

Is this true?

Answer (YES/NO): NO